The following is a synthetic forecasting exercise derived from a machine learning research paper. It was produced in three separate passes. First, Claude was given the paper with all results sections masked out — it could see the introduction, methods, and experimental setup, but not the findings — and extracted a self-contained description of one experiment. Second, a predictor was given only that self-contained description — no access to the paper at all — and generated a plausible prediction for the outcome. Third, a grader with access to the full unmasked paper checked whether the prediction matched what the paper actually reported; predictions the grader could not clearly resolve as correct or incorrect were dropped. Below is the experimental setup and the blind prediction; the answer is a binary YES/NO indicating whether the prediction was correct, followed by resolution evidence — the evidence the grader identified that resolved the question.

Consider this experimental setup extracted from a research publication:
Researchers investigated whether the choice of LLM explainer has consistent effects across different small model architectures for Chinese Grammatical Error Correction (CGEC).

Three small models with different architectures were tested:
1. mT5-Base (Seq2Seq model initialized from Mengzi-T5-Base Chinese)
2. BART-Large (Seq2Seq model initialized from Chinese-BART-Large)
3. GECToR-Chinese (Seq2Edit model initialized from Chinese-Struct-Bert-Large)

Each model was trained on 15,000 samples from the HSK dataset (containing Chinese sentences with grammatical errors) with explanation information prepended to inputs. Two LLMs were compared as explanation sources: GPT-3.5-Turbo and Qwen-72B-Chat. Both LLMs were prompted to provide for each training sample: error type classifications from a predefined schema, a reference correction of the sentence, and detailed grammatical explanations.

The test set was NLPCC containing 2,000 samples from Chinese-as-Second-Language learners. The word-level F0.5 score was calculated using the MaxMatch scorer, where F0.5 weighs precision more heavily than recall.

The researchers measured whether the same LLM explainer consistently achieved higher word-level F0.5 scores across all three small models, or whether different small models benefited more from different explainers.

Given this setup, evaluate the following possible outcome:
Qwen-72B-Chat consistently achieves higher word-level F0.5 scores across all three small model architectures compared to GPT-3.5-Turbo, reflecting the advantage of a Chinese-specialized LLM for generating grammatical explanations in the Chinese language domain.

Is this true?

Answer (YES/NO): NO